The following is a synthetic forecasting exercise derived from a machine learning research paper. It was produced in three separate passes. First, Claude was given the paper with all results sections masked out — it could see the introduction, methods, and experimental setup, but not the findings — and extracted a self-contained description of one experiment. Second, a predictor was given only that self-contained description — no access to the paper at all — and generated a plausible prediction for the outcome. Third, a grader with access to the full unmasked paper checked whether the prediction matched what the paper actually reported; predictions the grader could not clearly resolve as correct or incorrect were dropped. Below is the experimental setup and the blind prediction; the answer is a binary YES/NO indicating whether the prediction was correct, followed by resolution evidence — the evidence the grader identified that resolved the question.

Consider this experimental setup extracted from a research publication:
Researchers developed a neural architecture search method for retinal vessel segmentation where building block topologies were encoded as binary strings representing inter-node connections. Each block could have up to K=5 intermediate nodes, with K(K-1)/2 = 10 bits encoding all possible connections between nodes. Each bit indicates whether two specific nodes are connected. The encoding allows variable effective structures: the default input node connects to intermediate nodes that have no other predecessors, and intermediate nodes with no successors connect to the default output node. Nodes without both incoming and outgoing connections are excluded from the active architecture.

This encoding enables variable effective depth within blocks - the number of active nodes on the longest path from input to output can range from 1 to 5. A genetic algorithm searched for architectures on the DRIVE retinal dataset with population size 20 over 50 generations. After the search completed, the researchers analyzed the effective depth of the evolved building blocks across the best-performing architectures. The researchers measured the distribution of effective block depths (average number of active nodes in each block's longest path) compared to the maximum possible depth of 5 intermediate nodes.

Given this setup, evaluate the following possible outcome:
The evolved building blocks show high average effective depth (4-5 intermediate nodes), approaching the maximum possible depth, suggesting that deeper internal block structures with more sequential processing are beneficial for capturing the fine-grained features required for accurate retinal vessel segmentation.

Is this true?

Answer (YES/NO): NO